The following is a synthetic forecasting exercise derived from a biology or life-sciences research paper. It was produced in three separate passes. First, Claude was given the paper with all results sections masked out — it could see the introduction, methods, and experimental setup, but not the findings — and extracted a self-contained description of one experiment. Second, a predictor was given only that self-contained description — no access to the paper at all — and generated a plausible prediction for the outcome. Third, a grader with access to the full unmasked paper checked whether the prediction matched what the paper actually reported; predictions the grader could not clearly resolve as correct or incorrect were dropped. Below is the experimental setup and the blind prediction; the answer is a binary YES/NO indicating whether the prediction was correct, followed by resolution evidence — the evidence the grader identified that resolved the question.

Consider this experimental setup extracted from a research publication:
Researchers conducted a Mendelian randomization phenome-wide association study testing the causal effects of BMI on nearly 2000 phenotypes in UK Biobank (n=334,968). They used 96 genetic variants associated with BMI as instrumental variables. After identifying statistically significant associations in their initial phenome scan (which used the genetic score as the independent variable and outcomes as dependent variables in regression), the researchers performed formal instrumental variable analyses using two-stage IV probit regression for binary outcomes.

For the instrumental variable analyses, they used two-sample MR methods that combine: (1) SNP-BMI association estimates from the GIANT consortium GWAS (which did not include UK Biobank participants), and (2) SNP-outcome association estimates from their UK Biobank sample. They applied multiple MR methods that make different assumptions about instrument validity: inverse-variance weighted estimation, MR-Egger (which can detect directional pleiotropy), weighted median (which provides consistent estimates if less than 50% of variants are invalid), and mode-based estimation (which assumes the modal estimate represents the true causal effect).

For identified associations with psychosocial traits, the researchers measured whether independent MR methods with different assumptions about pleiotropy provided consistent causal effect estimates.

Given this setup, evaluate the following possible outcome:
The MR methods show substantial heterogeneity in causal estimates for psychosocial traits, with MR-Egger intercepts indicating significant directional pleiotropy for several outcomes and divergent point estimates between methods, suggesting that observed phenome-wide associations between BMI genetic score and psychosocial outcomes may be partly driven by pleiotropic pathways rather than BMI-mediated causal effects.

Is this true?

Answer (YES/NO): NO